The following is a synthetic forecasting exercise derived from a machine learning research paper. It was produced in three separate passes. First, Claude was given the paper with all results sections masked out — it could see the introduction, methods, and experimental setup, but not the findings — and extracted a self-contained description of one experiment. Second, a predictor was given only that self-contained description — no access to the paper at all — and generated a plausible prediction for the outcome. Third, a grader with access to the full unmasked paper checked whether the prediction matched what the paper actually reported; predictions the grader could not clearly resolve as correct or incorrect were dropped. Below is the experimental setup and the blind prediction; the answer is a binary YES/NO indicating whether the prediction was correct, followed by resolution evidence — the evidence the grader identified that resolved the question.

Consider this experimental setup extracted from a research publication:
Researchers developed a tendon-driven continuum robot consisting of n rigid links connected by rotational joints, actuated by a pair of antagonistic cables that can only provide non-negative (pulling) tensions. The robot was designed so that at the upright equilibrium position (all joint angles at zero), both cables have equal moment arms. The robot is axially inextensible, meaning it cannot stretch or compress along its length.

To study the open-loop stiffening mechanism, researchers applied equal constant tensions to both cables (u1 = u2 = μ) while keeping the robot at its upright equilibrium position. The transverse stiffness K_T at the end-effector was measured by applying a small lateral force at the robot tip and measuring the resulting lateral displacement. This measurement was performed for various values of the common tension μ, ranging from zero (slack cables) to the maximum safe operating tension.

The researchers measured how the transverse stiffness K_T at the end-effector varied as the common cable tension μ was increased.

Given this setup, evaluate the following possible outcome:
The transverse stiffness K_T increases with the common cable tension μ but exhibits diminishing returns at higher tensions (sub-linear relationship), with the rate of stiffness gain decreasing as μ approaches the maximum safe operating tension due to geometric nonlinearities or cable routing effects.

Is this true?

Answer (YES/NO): NO